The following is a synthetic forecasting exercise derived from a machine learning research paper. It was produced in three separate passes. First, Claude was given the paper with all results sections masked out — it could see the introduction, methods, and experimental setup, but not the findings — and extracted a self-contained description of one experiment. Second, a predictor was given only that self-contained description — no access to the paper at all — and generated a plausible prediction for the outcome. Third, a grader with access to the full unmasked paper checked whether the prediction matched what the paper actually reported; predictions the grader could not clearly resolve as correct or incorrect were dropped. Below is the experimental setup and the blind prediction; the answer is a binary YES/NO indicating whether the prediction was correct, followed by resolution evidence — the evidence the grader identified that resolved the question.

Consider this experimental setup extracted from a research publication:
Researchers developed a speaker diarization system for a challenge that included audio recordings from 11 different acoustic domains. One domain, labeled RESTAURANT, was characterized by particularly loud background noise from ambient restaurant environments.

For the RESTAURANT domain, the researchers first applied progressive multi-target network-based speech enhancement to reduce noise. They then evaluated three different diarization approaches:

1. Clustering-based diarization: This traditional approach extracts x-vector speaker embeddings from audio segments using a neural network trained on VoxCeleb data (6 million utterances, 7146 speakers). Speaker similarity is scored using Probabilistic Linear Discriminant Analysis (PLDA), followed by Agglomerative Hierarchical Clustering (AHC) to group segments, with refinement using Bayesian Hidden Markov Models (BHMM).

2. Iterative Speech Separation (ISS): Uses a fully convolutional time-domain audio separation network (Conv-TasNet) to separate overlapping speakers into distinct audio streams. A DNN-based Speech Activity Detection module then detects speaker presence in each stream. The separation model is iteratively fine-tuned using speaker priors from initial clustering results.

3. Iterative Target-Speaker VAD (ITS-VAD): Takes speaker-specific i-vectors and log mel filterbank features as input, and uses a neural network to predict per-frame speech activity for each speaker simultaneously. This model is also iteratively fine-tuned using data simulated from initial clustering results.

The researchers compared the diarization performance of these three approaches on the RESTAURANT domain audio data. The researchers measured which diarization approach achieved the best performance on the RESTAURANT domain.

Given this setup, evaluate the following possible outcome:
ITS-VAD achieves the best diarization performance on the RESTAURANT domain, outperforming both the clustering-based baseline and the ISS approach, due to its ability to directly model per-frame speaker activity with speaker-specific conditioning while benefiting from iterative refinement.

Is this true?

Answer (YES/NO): NO